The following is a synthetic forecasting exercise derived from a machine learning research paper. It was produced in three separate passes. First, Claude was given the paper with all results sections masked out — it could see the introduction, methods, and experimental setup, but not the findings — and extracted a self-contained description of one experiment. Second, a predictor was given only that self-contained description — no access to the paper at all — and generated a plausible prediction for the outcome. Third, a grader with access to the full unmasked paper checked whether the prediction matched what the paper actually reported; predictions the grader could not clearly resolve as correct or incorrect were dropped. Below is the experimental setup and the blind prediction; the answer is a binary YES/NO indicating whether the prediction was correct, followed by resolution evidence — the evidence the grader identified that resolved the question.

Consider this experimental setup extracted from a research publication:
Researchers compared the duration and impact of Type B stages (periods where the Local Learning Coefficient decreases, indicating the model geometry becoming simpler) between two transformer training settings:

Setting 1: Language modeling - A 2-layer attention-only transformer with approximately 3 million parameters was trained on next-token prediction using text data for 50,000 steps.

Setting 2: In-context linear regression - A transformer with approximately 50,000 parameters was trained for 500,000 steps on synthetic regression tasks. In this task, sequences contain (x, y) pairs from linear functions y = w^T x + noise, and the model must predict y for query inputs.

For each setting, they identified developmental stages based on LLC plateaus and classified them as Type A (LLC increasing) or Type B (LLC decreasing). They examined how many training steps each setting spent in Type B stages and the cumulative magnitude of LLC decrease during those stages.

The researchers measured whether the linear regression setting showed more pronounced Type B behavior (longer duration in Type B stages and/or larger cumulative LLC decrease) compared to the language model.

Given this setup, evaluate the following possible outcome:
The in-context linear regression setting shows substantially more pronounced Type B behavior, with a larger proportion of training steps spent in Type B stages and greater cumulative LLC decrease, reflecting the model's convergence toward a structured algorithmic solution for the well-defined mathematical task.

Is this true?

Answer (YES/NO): YES